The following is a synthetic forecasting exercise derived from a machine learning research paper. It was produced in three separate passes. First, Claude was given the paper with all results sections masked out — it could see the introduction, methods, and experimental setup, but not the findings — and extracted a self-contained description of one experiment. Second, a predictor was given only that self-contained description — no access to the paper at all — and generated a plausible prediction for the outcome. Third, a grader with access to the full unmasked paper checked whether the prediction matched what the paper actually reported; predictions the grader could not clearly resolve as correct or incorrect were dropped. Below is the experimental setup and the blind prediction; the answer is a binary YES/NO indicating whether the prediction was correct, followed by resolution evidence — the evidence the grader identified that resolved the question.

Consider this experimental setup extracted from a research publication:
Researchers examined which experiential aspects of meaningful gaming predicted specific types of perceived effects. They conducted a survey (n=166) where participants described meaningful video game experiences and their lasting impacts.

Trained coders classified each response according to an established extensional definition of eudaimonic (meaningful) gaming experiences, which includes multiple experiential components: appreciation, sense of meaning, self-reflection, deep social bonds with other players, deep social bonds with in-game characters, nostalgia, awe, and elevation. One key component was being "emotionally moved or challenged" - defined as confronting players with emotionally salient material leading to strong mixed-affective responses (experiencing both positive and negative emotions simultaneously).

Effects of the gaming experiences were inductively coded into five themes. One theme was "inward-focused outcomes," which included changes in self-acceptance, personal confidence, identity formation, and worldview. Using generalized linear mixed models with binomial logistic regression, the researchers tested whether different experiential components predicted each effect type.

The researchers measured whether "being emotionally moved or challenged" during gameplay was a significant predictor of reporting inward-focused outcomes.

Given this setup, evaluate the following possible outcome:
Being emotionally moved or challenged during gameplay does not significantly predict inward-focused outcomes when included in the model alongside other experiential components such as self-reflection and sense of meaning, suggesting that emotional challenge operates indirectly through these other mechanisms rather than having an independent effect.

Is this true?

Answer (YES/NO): NO